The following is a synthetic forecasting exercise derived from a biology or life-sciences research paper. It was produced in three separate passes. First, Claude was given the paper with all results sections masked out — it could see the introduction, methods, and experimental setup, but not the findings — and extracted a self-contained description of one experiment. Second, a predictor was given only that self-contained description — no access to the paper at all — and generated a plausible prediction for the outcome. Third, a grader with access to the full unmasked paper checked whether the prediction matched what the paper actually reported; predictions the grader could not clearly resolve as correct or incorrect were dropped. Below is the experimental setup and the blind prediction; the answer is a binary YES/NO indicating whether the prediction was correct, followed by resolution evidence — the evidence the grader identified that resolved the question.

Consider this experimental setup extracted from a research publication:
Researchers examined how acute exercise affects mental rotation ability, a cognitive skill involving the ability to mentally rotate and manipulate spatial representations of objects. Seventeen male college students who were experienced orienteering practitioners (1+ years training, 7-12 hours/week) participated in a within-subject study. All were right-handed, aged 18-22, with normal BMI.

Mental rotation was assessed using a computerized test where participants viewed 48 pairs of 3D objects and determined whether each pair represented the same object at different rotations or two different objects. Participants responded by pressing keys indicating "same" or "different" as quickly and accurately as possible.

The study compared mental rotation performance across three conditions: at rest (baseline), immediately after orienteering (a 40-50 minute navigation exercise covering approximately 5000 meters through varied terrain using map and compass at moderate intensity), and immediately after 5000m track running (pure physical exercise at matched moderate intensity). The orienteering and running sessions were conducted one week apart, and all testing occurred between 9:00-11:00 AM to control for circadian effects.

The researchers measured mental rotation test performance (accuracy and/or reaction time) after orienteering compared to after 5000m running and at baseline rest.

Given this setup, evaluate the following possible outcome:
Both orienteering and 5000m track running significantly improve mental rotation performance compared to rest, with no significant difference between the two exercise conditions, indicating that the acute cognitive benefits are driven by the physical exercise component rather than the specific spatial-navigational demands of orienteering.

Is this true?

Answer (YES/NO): NO